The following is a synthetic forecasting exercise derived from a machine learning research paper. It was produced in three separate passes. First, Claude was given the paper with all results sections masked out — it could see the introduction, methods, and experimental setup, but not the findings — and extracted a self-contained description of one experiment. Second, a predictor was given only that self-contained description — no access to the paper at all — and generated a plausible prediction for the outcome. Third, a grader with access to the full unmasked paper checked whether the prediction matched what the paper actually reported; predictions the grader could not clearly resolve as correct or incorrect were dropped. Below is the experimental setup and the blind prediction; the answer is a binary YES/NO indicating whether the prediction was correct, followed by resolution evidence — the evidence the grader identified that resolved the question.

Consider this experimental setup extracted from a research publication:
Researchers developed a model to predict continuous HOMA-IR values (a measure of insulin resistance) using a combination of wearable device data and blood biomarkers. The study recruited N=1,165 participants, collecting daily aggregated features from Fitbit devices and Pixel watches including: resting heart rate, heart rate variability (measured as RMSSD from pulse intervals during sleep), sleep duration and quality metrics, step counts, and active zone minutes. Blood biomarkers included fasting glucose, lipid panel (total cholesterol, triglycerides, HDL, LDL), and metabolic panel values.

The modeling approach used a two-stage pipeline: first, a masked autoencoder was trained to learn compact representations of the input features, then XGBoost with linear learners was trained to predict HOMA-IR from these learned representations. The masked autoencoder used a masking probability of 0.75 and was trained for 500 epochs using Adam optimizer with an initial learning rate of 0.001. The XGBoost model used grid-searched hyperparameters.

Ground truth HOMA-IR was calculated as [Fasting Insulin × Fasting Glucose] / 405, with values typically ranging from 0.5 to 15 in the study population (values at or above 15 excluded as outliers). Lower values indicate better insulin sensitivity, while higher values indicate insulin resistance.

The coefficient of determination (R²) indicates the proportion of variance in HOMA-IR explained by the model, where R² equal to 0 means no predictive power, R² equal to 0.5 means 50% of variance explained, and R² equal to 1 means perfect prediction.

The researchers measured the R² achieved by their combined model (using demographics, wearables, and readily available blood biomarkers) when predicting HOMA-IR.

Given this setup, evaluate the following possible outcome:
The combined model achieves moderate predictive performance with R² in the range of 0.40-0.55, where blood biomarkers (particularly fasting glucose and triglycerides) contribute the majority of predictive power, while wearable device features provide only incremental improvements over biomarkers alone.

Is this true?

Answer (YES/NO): NO